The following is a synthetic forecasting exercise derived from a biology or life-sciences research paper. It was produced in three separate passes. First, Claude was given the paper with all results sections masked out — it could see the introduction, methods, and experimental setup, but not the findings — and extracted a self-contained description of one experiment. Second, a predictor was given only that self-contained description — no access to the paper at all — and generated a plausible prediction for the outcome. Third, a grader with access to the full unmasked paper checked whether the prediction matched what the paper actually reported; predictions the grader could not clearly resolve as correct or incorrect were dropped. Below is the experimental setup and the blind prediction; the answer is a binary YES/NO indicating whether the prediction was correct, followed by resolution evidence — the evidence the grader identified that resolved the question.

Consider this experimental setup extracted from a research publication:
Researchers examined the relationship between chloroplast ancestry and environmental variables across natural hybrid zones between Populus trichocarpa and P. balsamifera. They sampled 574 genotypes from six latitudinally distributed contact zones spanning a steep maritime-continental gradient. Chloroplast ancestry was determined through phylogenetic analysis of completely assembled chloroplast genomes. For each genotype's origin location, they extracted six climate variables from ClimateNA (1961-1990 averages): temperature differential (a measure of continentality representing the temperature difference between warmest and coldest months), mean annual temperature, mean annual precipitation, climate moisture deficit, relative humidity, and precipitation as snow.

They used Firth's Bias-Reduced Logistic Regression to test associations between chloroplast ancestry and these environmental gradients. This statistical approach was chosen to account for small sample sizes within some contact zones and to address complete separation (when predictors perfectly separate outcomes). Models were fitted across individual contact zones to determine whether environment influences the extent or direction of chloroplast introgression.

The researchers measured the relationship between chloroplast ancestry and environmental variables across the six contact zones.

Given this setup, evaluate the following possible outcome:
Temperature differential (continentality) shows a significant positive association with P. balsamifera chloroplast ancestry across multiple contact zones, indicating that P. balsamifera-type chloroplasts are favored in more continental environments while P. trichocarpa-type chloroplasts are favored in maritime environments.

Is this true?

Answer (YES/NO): YES